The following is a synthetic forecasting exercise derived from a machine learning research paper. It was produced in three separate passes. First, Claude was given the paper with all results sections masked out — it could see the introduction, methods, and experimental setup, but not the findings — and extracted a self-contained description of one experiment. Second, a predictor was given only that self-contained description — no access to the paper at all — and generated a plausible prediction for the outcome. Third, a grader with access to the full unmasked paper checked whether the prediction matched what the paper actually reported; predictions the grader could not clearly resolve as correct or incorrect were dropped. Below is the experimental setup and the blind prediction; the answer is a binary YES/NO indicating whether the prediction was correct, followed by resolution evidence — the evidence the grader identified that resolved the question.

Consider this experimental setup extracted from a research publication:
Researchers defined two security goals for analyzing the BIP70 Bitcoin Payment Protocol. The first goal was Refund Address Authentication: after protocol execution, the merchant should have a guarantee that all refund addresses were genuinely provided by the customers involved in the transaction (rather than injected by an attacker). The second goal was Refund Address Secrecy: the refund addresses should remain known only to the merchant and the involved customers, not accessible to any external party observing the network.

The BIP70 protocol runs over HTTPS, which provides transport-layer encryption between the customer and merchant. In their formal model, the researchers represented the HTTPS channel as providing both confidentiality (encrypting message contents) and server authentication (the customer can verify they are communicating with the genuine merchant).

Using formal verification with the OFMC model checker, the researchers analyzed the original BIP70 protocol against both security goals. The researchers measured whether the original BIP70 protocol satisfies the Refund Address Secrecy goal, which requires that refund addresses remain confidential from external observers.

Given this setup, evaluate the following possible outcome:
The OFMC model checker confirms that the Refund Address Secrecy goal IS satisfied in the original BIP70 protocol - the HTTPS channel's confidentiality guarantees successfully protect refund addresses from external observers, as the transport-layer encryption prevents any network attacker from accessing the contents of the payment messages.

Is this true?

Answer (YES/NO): NO